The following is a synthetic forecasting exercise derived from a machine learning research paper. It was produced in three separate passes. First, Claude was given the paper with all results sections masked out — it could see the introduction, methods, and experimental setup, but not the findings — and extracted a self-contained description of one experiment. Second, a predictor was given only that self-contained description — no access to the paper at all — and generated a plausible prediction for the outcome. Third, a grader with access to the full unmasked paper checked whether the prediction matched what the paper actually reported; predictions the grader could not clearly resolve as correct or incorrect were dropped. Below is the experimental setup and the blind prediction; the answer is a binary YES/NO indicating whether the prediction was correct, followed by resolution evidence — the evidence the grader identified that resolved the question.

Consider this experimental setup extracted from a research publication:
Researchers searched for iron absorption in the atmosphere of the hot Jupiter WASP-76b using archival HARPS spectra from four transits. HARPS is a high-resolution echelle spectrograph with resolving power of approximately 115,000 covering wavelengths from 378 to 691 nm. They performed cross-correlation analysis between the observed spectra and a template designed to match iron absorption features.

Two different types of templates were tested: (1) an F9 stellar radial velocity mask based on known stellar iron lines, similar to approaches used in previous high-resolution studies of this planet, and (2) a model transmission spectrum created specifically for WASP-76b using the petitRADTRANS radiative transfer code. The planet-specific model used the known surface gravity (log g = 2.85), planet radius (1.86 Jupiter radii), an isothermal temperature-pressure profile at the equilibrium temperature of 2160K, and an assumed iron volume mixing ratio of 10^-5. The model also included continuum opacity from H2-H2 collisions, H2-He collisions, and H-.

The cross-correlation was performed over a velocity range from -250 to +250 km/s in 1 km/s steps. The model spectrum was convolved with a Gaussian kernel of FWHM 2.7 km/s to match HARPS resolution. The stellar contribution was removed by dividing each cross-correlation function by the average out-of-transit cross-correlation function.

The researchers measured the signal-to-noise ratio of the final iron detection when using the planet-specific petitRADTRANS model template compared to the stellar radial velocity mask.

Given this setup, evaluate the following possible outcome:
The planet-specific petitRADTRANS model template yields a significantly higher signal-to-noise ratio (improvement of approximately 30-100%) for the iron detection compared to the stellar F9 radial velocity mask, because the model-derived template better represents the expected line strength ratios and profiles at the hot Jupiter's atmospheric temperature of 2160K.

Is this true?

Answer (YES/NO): YES